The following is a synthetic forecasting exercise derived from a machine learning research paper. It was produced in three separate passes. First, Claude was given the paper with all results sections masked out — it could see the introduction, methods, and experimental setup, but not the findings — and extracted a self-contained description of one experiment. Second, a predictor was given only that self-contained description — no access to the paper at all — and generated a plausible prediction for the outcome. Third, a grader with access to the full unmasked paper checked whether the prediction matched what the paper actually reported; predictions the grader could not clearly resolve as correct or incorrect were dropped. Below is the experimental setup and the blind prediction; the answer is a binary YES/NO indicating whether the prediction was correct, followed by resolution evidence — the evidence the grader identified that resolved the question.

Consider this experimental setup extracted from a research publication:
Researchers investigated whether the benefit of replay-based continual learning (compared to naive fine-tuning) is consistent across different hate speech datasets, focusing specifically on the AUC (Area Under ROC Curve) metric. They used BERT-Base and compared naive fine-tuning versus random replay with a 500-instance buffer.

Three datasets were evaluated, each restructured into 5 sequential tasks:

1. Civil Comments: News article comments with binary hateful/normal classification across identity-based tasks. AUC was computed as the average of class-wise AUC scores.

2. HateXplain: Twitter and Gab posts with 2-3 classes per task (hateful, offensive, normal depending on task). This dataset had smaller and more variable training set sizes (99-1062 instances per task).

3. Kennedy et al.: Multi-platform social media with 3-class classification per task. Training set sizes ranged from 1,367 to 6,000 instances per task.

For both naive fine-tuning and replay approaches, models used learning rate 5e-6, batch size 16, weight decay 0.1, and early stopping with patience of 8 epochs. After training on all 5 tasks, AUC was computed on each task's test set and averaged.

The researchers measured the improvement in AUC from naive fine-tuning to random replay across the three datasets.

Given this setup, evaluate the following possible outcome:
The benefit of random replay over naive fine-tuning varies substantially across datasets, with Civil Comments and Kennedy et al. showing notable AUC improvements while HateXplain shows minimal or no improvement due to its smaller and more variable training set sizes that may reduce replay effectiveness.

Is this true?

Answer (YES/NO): YES